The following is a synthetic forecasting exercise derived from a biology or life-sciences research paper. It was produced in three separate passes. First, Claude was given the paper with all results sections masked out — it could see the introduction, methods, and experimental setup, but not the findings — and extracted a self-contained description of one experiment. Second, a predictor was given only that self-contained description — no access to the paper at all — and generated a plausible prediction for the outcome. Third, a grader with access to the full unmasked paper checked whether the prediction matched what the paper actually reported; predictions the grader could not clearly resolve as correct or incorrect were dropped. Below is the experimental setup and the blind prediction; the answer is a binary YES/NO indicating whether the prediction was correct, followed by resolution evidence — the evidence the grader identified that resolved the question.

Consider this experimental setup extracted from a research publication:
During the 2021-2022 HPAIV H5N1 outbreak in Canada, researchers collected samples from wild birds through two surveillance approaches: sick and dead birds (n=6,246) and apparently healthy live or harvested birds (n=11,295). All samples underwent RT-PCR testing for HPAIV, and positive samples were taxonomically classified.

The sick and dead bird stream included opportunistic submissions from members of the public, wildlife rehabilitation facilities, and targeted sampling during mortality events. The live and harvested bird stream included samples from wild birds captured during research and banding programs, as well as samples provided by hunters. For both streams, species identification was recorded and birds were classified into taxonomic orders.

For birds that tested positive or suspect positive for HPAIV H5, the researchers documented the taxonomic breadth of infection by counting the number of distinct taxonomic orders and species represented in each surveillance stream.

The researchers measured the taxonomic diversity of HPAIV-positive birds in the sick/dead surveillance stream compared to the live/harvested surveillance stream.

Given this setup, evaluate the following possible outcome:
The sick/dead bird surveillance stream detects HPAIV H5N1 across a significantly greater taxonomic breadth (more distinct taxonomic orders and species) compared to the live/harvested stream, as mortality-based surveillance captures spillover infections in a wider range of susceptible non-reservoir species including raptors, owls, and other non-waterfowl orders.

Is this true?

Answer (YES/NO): YES